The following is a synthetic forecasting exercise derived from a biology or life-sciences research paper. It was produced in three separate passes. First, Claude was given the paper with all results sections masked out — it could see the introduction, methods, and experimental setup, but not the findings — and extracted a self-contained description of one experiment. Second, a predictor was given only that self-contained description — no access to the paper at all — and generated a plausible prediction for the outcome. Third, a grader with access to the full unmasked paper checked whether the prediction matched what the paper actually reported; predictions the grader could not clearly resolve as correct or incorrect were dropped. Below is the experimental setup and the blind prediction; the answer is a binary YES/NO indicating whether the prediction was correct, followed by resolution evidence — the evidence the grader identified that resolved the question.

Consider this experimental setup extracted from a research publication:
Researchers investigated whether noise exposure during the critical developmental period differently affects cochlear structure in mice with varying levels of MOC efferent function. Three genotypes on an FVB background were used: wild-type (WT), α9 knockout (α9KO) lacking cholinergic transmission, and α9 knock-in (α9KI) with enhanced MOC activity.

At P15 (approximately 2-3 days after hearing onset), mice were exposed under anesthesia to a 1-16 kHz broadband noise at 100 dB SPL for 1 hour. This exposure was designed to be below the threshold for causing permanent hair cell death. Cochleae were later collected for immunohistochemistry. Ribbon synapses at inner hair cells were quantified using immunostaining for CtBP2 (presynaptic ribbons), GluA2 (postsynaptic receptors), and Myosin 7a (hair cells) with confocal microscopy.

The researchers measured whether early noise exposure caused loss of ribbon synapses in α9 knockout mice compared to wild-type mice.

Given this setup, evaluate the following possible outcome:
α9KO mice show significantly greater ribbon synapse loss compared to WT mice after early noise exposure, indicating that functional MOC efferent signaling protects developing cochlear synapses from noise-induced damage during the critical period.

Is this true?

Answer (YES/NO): NO